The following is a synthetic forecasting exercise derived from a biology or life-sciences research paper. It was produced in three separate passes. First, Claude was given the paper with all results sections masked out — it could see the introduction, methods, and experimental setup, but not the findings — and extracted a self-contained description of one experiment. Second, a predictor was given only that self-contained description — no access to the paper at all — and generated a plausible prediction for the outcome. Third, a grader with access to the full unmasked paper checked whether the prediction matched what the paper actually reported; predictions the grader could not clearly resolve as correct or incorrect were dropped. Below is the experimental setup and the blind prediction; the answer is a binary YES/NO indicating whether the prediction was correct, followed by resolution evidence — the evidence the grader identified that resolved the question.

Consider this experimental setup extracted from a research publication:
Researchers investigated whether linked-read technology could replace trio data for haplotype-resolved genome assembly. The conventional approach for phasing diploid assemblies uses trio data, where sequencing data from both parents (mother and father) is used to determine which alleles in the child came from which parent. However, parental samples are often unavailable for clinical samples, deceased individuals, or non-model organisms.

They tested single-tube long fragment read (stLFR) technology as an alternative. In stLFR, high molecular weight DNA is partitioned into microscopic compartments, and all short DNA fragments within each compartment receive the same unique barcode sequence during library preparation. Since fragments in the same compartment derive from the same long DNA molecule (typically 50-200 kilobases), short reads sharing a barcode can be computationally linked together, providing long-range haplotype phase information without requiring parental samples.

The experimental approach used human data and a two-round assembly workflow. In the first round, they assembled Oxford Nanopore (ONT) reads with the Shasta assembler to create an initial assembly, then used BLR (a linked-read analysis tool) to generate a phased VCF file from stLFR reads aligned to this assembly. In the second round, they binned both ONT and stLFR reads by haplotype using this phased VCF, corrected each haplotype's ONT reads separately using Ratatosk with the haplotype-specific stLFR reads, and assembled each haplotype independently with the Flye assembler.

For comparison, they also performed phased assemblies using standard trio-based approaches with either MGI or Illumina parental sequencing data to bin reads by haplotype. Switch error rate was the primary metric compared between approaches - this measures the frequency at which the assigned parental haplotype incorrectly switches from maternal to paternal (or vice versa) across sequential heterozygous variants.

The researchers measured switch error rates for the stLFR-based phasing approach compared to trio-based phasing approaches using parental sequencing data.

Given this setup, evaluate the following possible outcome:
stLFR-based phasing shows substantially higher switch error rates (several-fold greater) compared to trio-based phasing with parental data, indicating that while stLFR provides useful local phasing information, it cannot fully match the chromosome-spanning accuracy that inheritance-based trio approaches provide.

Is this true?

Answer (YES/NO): NO